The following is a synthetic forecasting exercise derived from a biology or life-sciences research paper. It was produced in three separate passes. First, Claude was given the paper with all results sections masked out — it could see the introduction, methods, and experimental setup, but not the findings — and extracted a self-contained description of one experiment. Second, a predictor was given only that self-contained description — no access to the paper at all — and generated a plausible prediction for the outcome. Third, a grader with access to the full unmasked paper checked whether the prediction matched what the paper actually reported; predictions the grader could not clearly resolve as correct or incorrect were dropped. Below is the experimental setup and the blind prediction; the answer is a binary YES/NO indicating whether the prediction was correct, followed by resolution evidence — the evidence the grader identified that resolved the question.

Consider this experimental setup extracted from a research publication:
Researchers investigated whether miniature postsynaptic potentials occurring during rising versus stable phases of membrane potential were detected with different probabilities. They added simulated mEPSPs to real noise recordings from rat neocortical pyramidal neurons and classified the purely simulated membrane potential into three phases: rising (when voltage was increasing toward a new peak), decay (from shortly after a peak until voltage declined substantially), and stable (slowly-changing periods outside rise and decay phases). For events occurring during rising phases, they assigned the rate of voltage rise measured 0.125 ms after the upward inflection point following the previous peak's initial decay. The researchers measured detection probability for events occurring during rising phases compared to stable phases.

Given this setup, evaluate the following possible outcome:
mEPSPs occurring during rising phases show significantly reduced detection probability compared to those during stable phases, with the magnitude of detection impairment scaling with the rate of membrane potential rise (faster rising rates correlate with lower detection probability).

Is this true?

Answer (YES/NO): YES